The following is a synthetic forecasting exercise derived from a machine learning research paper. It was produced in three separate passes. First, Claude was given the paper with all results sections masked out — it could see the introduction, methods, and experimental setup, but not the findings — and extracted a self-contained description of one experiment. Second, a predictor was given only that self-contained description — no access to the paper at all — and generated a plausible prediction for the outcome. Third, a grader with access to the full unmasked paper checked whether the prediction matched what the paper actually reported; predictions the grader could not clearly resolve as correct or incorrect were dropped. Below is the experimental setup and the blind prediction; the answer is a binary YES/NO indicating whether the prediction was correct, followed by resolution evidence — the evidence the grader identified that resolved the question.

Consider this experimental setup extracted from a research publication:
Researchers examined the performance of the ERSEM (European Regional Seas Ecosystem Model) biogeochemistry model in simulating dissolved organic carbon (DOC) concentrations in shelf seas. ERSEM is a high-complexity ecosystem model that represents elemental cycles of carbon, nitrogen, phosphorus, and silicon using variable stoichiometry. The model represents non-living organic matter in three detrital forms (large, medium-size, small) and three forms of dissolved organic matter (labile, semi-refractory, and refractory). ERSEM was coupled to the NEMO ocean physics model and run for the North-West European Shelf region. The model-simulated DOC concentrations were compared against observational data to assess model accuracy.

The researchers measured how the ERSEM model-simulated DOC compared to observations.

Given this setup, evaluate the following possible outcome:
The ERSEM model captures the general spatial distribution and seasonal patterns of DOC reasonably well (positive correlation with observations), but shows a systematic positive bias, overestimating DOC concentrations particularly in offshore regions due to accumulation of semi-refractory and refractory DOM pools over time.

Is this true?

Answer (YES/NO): NO